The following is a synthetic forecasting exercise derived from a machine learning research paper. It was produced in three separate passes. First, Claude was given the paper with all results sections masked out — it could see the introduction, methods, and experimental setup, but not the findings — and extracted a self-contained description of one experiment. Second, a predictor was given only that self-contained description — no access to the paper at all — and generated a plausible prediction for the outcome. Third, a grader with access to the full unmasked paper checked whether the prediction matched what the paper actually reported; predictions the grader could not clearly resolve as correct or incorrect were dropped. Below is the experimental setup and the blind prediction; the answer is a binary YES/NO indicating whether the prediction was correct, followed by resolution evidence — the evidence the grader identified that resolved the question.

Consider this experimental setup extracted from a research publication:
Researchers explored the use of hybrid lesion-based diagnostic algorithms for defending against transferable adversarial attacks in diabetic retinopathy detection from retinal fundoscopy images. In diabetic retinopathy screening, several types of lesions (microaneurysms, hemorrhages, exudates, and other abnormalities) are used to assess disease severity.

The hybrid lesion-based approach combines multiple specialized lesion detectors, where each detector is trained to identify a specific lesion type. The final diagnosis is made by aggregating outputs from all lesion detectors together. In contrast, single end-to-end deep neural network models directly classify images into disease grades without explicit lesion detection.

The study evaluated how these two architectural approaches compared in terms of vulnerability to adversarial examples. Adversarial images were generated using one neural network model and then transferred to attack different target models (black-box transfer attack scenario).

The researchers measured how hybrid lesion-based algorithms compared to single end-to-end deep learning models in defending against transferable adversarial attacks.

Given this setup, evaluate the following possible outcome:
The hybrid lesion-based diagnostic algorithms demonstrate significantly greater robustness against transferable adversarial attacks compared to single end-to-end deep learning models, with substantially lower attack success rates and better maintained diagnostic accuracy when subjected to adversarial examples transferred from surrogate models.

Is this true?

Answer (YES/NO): YES